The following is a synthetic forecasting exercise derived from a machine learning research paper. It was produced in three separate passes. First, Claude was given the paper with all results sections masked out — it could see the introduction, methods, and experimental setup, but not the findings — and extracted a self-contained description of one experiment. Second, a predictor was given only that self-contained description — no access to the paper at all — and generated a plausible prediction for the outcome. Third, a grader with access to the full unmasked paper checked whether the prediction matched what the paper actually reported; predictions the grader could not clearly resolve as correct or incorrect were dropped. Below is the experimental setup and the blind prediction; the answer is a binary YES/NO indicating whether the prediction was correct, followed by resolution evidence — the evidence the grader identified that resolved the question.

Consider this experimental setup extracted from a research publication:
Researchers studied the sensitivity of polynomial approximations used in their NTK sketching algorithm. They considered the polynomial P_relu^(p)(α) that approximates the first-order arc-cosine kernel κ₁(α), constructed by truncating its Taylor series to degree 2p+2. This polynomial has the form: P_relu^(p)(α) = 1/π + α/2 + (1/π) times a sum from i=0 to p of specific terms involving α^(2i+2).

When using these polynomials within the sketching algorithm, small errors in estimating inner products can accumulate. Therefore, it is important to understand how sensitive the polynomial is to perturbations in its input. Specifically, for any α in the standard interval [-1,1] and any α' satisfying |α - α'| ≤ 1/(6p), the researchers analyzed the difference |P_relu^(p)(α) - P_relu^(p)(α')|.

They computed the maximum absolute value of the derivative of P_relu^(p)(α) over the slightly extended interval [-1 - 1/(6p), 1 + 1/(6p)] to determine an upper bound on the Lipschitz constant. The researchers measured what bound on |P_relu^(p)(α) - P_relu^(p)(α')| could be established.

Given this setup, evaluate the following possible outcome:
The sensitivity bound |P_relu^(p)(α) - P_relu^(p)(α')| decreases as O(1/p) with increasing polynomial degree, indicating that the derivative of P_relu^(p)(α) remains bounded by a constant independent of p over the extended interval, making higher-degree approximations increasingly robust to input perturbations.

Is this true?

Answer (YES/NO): YES